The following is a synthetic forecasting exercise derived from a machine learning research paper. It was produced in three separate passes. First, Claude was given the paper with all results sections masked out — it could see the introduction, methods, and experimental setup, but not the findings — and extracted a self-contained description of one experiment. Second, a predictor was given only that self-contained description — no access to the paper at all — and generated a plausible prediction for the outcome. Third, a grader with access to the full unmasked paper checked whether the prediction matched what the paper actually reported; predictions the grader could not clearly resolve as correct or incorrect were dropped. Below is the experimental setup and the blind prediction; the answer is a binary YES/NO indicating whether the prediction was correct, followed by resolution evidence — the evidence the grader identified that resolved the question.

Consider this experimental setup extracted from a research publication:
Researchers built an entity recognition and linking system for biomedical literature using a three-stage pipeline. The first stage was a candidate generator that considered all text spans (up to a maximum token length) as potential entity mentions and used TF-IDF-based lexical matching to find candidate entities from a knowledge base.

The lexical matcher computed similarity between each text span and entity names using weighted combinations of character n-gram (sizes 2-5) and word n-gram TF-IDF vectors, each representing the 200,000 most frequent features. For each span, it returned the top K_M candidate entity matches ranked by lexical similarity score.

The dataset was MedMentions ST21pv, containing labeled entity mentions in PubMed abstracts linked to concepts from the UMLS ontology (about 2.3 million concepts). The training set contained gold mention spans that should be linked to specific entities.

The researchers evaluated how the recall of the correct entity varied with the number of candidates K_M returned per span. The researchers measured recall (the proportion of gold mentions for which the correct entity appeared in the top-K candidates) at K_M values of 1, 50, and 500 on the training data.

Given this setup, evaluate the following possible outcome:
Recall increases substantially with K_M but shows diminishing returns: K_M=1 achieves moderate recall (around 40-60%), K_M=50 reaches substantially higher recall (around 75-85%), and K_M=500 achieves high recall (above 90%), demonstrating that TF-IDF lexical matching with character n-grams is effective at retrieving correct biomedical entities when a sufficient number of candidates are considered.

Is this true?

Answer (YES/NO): NO